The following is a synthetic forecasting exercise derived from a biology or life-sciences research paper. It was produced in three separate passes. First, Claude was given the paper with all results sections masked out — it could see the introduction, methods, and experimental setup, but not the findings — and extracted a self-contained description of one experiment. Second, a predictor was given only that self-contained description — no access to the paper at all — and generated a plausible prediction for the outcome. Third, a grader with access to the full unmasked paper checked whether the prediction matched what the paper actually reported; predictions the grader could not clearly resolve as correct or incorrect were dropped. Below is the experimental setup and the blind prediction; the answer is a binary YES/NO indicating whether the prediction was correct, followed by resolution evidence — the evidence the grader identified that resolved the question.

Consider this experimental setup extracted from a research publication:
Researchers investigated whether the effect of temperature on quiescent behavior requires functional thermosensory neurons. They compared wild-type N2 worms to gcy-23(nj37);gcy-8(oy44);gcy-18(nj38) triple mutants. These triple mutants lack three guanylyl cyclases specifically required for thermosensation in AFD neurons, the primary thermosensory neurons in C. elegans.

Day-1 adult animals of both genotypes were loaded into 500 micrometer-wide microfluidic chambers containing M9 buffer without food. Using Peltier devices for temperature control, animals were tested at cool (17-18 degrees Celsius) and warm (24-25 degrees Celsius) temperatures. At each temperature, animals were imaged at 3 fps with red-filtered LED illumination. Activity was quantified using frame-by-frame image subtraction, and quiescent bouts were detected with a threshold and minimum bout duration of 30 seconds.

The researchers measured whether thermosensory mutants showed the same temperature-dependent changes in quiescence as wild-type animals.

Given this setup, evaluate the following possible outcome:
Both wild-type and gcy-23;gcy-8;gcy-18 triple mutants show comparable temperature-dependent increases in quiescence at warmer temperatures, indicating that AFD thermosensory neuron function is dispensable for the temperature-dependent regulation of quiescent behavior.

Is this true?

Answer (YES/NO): NO